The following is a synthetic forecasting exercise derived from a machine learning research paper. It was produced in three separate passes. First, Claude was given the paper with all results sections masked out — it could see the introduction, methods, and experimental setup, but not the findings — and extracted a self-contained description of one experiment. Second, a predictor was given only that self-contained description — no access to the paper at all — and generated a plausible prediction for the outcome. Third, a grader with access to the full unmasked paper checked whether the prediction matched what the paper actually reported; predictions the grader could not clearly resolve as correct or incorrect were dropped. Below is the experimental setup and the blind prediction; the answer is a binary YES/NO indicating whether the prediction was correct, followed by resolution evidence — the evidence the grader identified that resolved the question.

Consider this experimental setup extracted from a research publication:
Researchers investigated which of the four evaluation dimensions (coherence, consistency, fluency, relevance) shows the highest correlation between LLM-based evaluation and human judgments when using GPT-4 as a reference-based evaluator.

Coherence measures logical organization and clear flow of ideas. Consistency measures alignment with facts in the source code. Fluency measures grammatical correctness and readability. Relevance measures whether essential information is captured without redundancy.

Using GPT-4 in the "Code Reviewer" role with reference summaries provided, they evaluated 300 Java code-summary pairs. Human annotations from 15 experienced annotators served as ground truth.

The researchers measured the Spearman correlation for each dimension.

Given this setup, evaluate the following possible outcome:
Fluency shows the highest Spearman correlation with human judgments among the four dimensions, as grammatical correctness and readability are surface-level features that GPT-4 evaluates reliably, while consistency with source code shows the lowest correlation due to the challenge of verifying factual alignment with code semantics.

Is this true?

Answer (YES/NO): NO